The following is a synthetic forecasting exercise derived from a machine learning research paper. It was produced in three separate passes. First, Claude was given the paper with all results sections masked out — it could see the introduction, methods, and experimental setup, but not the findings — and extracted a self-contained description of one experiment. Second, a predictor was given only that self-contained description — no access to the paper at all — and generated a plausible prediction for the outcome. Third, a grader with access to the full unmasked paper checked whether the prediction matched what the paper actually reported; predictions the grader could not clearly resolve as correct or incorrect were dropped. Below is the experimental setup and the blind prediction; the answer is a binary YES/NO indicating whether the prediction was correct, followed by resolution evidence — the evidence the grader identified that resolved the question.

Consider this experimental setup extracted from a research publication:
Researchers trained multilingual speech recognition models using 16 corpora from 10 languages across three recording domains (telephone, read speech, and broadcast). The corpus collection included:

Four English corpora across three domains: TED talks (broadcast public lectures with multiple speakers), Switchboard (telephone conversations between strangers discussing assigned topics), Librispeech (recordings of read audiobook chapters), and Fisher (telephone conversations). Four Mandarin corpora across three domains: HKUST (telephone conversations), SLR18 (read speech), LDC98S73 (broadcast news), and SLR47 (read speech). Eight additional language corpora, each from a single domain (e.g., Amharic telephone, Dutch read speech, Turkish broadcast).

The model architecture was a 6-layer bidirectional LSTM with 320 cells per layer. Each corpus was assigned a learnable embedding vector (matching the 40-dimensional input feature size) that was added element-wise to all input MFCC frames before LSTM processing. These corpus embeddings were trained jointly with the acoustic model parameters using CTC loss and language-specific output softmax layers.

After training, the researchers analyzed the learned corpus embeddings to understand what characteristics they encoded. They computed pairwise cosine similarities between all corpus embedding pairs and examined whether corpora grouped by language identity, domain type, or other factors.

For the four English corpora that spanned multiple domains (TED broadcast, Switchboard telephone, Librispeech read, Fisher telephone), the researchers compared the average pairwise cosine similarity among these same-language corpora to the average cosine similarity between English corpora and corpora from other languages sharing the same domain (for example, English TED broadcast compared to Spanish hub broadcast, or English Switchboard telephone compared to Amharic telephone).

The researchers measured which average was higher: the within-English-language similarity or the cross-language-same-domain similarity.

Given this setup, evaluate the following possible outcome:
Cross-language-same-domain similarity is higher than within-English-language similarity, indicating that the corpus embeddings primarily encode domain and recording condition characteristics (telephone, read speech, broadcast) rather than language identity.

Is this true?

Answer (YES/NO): NO